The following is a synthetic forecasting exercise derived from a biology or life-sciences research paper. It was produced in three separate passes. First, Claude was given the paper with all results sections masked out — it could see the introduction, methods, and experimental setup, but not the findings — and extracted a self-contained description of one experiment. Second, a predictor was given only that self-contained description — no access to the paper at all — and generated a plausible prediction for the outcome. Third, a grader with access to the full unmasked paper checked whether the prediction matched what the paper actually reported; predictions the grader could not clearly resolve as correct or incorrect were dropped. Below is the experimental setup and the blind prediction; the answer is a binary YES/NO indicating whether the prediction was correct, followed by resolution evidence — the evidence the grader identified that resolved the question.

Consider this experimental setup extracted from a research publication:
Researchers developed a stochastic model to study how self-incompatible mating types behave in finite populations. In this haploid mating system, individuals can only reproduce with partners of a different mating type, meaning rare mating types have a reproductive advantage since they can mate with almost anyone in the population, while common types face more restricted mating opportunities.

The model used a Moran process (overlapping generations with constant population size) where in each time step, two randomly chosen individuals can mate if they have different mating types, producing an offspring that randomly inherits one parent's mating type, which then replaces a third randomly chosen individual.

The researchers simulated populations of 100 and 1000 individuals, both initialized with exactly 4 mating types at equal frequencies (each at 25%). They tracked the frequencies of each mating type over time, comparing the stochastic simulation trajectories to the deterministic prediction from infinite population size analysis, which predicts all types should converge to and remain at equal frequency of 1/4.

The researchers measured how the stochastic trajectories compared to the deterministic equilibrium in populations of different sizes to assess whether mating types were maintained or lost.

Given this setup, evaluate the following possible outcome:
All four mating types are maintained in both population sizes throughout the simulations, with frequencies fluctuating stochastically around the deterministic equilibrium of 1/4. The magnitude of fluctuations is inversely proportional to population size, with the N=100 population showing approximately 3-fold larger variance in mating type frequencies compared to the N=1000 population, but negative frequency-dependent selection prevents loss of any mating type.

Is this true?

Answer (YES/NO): NO